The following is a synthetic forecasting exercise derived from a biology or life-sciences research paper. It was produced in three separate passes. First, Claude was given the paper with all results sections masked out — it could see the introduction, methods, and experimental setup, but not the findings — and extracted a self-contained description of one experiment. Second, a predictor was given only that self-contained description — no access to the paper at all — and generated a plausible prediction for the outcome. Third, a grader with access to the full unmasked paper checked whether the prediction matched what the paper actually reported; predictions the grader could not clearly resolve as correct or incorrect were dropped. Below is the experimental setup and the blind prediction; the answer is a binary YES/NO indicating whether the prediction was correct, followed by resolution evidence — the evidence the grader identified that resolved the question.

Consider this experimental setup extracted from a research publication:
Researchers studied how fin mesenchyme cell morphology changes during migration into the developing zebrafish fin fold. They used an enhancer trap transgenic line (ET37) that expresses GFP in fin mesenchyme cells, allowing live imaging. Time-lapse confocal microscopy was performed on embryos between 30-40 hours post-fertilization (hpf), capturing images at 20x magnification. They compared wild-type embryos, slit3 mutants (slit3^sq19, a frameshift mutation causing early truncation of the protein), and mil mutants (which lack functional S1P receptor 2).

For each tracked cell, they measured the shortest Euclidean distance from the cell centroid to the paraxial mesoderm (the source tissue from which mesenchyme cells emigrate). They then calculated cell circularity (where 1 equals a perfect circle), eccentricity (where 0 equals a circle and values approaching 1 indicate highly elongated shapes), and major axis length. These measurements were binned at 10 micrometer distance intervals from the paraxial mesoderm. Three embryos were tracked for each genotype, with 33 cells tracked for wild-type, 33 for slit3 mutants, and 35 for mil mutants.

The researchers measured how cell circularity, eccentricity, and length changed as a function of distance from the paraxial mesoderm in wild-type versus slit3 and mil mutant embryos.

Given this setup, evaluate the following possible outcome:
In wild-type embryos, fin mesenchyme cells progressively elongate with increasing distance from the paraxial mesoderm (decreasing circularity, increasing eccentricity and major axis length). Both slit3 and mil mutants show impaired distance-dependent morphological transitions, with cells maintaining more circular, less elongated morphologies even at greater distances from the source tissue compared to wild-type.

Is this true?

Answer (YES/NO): YES